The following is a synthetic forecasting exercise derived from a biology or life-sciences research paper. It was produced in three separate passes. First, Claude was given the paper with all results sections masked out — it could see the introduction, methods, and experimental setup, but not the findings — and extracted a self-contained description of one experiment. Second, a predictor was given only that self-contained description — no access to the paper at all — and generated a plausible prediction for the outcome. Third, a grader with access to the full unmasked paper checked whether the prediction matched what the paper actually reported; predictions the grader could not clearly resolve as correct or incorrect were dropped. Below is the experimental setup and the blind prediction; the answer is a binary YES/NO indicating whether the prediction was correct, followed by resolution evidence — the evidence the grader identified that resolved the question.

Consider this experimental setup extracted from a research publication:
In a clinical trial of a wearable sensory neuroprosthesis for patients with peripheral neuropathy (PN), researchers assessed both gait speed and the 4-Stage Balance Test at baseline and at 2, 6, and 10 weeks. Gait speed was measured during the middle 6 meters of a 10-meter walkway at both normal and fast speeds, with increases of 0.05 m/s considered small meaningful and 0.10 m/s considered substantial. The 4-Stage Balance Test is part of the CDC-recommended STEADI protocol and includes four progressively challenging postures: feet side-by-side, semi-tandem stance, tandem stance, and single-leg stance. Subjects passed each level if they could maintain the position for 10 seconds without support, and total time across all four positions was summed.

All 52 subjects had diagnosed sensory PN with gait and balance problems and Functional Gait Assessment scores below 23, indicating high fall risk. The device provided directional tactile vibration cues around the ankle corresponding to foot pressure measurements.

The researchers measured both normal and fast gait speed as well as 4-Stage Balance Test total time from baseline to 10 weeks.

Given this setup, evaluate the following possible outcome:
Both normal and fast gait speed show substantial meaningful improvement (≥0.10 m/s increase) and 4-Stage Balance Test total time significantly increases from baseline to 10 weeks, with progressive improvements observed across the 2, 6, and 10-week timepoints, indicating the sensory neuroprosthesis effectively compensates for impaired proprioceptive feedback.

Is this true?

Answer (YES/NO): NO